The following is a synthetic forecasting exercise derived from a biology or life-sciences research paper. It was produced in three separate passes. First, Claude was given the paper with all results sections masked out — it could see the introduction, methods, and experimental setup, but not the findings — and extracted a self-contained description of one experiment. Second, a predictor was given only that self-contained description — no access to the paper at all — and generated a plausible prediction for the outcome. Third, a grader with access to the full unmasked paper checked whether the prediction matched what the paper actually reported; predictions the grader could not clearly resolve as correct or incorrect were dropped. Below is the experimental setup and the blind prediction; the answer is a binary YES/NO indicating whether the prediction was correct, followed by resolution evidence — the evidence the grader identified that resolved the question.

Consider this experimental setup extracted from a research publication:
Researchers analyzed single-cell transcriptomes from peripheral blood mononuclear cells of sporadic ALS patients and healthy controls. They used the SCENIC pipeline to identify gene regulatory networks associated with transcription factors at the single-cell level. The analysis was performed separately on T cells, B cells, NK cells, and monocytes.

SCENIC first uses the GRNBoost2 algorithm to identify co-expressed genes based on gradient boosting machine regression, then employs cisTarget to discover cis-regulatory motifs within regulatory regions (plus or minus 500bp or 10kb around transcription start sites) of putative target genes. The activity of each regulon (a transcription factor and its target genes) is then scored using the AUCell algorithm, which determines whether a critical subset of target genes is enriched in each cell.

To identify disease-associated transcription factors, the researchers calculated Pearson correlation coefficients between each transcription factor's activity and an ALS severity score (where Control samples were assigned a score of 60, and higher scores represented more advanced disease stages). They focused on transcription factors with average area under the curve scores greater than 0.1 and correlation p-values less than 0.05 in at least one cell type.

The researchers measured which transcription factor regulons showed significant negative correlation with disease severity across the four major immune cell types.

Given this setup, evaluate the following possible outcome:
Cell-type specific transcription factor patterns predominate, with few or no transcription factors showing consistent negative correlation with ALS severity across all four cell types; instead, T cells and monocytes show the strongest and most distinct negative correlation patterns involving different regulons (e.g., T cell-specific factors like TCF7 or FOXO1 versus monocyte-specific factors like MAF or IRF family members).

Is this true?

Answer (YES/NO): NO